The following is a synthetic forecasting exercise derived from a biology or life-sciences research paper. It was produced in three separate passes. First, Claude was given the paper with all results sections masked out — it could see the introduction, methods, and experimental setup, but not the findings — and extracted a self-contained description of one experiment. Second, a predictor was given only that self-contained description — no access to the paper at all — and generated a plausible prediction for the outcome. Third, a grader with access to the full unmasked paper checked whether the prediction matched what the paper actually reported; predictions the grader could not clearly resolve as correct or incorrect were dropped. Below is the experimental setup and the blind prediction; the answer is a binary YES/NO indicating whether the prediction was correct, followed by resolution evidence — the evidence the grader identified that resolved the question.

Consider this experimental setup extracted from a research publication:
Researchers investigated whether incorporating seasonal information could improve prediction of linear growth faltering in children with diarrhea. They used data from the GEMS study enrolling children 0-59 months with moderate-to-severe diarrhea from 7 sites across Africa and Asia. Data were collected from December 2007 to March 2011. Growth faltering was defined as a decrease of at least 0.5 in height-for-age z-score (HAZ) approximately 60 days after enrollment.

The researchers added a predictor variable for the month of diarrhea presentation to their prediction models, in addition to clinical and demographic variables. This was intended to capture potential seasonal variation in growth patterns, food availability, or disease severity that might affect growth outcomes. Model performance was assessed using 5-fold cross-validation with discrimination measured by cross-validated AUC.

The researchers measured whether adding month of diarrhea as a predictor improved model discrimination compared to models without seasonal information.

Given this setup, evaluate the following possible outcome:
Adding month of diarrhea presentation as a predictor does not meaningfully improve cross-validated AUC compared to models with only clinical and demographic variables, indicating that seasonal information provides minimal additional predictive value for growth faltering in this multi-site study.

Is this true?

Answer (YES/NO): YES